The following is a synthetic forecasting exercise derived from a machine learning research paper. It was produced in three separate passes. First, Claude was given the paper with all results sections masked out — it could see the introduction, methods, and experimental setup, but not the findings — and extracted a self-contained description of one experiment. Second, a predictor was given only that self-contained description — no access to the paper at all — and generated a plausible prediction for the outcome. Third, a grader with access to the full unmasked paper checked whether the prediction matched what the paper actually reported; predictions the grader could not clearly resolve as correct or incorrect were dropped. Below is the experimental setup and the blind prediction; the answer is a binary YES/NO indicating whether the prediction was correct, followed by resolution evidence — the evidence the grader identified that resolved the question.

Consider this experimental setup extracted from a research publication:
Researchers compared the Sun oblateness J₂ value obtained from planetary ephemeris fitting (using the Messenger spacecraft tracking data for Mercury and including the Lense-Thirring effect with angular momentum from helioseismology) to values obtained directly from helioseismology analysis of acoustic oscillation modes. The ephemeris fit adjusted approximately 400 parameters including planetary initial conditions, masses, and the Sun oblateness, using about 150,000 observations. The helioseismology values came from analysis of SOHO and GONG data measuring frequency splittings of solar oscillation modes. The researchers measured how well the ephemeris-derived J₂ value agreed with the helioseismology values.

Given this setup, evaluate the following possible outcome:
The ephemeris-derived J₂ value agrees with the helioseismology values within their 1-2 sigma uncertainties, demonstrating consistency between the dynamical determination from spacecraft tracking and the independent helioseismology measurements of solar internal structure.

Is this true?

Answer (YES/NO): YES